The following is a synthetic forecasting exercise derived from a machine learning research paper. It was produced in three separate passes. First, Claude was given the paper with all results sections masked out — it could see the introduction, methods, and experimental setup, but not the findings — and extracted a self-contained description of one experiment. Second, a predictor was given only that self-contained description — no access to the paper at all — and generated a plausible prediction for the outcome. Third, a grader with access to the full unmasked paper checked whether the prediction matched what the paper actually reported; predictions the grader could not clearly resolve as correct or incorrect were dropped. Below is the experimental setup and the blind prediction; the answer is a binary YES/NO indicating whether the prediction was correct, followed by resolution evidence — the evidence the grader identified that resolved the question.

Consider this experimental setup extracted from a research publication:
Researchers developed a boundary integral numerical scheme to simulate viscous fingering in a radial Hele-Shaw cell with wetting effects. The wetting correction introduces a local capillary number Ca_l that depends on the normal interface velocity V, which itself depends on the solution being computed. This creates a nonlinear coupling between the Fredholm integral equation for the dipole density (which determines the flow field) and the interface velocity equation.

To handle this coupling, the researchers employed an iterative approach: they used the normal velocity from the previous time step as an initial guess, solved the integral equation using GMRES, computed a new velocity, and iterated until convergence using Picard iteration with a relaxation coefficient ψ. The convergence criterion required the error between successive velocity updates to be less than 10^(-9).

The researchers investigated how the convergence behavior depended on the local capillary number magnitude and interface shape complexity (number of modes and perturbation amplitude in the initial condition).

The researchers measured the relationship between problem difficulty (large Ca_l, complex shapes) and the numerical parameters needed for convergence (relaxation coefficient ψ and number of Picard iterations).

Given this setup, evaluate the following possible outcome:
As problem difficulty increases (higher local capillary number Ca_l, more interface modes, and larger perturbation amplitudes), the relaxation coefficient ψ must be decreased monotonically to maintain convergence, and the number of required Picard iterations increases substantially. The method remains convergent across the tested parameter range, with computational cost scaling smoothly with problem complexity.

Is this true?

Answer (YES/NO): NO